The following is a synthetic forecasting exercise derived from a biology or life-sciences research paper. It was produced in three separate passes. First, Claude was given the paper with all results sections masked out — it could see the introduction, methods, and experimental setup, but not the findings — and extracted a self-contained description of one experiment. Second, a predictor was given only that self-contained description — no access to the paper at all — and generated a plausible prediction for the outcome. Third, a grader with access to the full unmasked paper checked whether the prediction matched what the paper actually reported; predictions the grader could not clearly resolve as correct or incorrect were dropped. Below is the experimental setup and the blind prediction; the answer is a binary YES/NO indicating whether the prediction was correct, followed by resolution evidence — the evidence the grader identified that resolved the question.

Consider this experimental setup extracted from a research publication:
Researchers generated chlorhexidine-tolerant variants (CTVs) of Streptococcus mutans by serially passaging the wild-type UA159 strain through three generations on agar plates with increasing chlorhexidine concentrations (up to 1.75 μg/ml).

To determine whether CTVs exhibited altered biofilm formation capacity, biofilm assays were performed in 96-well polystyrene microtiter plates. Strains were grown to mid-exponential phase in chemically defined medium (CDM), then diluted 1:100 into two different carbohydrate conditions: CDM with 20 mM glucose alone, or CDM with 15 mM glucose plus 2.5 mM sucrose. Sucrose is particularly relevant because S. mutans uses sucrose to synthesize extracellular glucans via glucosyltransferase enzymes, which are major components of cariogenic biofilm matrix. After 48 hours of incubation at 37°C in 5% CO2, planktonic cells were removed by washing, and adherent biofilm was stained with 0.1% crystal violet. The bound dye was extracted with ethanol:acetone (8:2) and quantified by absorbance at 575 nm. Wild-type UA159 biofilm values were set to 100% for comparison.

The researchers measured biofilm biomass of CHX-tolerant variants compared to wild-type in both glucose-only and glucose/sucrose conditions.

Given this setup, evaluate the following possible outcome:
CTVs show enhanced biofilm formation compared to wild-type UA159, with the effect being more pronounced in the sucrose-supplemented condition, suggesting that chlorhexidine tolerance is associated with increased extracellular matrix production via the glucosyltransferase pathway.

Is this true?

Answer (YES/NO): NO